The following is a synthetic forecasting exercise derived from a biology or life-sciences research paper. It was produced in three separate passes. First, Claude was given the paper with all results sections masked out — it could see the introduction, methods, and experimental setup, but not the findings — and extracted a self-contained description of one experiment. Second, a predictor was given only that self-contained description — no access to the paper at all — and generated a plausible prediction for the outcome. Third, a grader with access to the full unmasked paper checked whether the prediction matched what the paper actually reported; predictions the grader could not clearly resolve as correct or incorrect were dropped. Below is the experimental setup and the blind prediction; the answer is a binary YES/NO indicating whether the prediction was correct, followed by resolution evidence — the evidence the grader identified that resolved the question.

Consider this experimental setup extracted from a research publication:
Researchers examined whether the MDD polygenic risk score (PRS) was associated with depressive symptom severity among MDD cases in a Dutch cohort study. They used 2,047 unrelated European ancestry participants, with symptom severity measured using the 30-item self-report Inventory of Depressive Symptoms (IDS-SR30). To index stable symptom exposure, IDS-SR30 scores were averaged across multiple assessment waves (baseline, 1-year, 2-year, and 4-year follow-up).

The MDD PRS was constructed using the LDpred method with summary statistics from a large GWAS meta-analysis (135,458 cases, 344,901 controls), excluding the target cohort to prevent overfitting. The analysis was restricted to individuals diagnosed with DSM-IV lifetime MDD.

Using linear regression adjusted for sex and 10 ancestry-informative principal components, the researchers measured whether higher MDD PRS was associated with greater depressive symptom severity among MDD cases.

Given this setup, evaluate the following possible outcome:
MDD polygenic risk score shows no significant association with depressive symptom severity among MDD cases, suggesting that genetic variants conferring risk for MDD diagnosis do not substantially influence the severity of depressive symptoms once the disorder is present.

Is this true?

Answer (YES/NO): NO